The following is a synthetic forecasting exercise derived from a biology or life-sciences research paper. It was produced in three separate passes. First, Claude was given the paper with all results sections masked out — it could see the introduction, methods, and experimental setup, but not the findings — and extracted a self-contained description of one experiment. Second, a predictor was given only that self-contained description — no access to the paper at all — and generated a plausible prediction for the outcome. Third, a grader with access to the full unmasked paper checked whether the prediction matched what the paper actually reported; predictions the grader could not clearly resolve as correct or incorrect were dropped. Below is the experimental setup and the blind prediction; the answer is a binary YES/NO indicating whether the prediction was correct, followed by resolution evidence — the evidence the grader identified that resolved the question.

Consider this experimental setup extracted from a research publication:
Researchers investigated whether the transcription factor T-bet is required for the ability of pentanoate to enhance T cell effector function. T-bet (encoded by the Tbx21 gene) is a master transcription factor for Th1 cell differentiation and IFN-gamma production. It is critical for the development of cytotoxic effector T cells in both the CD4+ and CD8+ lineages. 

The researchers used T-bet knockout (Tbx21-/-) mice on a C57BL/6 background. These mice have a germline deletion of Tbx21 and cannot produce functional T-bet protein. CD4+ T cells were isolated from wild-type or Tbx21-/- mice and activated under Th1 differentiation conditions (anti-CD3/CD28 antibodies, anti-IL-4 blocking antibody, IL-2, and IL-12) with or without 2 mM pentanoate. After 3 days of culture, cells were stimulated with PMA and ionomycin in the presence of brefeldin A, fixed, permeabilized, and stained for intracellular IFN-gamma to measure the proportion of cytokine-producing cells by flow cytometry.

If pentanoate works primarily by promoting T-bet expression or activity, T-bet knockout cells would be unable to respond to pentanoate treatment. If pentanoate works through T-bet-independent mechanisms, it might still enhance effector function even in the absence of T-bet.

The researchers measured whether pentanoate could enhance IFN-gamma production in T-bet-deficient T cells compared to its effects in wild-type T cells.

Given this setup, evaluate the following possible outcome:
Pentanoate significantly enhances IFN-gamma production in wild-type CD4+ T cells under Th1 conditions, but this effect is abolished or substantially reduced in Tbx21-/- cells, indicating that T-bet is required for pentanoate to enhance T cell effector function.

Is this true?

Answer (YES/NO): YES